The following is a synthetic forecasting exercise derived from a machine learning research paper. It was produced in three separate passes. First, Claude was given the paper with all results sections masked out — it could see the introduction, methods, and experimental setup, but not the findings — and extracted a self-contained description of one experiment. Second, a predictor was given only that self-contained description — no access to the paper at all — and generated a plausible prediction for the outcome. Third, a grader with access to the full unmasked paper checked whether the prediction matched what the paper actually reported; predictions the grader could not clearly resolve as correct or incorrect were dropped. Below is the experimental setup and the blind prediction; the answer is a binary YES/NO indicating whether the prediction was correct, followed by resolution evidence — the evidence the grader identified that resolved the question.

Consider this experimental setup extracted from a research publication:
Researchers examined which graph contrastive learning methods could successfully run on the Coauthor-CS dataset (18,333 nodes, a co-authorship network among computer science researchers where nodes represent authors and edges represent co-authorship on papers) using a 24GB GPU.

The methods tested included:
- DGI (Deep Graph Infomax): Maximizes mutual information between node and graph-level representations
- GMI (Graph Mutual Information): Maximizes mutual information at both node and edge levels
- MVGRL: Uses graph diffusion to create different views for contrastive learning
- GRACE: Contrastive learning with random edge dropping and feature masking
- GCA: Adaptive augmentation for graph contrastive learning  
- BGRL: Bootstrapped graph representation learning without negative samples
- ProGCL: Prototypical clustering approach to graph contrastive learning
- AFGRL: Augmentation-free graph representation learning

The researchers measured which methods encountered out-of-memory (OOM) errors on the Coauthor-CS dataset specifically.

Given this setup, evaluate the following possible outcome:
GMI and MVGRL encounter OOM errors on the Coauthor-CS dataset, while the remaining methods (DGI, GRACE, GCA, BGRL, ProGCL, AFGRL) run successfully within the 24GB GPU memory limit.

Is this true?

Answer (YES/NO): NO